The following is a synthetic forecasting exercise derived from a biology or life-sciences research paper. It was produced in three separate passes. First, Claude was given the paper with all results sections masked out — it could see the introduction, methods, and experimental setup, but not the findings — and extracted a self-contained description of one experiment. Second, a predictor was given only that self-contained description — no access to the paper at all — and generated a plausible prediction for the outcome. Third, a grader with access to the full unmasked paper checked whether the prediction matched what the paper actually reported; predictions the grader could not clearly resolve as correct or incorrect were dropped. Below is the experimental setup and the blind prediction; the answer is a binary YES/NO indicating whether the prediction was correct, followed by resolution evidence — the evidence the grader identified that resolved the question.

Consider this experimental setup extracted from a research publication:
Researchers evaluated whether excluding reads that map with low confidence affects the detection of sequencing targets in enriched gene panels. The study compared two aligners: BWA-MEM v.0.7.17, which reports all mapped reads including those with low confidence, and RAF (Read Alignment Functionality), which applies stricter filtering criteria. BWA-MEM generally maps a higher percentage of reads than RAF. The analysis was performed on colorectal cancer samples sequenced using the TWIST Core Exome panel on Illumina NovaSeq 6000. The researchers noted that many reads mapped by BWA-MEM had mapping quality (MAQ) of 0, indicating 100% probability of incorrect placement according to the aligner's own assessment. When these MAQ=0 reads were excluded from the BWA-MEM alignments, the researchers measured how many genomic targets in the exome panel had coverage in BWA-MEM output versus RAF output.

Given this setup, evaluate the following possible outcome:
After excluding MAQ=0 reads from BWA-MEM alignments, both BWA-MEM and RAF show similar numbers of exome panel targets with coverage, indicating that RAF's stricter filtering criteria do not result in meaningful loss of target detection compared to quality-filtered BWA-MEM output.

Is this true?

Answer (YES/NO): NO